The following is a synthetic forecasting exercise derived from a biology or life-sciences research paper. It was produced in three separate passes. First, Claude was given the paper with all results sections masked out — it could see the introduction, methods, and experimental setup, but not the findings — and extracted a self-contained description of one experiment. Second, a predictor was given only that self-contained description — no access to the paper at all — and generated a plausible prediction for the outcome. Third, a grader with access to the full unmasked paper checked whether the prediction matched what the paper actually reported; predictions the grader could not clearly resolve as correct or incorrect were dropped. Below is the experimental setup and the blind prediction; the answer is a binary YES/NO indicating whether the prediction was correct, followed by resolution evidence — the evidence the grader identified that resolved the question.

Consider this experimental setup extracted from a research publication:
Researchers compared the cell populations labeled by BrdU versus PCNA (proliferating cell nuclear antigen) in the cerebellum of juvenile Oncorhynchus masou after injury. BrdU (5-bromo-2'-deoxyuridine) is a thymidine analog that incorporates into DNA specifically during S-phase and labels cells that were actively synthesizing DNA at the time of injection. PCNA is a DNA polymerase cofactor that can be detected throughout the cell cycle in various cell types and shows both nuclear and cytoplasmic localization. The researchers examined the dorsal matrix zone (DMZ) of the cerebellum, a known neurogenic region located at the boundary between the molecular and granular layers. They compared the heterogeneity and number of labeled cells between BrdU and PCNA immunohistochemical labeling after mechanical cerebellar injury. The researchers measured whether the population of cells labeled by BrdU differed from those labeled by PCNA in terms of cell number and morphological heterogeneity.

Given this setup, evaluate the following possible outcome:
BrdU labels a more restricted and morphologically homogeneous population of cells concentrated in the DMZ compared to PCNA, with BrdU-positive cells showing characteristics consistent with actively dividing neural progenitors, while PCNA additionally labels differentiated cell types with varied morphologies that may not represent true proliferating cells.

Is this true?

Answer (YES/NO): NO